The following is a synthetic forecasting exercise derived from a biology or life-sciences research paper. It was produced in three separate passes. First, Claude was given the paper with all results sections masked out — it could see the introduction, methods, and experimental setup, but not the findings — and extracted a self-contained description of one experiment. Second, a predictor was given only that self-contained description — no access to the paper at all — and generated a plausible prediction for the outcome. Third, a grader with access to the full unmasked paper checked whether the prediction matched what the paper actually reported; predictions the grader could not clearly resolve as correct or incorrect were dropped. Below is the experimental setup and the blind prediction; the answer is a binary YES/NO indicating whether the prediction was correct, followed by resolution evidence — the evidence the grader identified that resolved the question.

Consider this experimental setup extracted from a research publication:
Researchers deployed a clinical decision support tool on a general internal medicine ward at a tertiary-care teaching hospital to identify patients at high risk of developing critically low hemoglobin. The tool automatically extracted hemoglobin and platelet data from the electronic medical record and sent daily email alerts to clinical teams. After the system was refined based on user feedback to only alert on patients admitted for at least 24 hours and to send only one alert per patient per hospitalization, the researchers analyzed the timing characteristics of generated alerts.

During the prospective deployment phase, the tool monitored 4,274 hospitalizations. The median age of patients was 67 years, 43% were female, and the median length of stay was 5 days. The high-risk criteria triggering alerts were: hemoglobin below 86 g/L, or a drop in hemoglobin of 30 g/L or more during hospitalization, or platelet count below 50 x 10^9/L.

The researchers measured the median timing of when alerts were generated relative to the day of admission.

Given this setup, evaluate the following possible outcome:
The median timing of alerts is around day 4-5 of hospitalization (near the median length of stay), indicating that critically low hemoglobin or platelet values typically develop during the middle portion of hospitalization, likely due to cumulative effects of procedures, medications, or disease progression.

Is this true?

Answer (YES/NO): NO